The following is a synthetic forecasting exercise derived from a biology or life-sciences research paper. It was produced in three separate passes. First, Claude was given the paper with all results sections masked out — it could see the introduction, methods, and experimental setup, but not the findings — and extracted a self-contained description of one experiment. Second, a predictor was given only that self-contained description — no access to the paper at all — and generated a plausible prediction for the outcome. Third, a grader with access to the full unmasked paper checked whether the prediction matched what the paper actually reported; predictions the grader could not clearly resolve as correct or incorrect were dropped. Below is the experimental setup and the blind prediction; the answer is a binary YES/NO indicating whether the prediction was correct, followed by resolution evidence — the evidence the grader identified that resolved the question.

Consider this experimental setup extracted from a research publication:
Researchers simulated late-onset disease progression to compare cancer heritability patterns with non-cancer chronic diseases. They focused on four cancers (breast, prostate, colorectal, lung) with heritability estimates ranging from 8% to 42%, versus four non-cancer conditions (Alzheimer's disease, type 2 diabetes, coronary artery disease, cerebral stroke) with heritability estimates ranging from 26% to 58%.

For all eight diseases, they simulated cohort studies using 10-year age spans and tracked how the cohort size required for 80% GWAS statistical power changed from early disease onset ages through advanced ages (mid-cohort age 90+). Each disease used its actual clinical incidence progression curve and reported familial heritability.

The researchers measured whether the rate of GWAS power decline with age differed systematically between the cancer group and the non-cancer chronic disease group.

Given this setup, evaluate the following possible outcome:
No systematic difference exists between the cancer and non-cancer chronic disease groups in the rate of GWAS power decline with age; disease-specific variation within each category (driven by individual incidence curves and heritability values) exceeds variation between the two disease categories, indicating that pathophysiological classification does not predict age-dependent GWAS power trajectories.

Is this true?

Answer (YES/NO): NO